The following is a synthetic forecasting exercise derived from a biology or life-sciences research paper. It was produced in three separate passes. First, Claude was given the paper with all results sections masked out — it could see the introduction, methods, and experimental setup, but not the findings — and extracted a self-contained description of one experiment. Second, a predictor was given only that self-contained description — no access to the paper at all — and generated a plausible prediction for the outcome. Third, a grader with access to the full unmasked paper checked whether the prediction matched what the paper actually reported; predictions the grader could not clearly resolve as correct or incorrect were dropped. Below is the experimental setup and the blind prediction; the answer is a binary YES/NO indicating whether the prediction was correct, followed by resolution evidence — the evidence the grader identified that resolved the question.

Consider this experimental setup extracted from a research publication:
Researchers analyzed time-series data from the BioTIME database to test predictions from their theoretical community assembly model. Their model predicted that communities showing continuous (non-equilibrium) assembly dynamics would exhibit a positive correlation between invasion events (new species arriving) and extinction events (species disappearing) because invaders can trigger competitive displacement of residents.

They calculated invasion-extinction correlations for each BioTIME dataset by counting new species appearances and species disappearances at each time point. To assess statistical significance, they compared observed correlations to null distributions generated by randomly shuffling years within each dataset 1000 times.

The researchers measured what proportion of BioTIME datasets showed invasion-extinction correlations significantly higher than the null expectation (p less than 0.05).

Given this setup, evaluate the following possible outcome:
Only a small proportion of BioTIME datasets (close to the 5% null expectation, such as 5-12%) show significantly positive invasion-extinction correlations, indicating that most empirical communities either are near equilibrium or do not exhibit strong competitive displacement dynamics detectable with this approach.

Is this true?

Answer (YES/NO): NO